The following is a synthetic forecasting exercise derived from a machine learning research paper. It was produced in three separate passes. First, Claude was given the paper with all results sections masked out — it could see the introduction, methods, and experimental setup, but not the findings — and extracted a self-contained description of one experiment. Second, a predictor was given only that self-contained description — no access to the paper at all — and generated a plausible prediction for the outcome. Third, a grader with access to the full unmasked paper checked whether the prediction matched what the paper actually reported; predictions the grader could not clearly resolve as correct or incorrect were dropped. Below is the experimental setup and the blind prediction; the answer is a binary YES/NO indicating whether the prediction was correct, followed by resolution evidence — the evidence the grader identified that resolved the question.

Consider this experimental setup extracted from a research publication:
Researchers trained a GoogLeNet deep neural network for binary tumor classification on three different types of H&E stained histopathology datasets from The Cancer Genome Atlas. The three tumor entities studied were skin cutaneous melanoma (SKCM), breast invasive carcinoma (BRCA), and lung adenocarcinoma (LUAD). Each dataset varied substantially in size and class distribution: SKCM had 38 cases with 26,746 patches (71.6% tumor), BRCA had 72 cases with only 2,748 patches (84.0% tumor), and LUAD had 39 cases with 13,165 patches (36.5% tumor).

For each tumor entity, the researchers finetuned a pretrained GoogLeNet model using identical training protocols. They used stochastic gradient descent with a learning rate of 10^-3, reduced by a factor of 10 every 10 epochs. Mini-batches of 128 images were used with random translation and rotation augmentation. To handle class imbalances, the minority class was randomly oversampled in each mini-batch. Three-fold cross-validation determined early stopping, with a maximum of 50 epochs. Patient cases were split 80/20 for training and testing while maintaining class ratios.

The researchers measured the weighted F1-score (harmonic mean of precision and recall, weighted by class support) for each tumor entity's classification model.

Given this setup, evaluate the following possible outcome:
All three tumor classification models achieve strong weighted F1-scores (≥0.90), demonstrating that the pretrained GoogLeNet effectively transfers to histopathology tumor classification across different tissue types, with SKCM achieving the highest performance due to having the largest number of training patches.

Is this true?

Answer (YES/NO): NO